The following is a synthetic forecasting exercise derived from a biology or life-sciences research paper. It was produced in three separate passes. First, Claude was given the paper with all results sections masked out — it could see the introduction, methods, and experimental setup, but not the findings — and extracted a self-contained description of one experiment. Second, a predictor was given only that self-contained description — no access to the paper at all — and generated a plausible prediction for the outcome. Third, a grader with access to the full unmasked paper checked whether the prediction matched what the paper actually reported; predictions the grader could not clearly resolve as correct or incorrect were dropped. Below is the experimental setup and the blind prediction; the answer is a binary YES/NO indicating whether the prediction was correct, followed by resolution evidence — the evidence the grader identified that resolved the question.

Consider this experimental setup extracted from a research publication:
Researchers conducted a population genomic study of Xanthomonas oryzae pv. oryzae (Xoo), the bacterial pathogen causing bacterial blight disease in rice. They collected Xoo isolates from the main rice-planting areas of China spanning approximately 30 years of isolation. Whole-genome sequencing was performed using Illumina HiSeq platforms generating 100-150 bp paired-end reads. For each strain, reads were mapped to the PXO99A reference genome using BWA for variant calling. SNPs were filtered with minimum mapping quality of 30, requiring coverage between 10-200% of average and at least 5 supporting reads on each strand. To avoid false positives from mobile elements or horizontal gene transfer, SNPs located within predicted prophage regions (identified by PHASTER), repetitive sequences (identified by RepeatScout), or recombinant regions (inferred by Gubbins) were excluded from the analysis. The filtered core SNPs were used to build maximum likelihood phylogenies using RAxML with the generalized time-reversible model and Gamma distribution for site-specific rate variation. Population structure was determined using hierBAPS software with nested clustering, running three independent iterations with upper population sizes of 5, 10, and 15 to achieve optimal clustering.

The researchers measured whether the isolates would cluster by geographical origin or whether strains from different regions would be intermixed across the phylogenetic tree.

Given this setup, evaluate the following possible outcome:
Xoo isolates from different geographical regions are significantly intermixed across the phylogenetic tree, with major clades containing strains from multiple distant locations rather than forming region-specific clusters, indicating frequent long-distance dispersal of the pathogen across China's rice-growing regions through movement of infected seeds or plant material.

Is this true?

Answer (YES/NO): NO